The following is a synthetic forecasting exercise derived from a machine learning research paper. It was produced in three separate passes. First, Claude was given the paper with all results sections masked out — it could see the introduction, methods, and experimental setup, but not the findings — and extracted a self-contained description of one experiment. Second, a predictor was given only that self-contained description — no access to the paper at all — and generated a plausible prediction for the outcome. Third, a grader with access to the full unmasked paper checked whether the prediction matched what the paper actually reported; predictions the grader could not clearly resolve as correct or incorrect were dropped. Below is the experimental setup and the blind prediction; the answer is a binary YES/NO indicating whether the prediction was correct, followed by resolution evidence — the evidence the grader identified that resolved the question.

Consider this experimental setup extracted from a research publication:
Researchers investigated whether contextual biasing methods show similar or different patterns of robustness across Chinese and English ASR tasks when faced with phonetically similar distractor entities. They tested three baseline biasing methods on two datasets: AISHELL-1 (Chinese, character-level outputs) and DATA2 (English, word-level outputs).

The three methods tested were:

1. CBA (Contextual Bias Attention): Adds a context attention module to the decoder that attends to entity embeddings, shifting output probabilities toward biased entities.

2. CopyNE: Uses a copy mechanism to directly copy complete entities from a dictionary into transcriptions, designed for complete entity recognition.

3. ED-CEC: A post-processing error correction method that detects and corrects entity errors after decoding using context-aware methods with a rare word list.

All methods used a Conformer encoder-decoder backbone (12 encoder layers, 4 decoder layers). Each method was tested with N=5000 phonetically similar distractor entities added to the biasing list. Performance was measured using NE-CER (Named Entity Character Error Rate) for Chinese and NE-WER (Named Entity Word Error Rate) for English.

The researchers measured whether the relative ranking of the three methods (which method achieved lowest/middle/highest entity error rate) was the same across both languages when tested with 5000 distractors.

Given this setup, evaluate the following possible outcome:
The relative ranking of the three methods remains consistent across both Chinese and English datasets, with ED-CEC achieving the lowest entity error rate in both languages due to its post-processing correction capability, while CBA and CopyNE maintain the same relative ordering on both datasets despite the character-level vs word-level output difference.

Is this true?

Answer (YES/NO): NO